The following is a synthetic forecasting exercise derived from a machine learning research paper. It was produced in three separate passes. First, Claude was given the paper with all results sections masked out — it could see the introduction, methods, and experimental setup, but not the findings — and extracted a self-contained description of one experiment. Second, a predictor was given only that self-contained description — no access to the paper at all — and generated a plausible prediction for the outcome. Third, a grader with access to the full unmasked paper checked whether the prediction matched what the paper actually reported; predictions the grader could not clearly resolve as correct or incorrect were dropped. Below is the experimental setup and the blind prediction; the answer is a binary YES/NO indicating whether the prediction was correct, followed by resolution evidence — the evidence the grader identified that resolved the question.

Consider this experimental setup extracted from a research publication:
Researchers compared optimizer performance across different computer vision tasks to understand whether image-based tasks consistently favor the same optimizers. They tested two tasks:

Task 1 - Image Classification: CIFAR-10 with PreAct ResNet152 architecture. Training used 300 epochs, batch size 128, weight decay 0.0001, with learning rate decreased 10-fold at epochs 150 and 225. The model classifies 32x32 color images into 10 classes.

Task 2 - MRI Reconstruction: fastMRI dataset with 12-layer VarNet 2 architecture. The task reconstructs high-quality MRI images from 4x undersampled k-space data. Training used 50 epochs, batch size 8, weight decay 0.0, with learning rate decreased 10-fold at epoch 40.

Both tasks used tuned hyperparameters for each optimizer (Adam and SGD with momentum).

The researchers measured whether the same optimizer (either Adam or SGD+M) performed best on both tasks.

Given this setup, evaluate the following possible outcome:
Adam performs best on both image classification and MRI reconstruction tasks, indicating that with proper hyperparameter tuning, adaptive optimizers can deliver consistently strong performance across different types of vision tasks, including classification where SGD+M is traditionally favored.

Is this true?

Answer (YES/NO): NO